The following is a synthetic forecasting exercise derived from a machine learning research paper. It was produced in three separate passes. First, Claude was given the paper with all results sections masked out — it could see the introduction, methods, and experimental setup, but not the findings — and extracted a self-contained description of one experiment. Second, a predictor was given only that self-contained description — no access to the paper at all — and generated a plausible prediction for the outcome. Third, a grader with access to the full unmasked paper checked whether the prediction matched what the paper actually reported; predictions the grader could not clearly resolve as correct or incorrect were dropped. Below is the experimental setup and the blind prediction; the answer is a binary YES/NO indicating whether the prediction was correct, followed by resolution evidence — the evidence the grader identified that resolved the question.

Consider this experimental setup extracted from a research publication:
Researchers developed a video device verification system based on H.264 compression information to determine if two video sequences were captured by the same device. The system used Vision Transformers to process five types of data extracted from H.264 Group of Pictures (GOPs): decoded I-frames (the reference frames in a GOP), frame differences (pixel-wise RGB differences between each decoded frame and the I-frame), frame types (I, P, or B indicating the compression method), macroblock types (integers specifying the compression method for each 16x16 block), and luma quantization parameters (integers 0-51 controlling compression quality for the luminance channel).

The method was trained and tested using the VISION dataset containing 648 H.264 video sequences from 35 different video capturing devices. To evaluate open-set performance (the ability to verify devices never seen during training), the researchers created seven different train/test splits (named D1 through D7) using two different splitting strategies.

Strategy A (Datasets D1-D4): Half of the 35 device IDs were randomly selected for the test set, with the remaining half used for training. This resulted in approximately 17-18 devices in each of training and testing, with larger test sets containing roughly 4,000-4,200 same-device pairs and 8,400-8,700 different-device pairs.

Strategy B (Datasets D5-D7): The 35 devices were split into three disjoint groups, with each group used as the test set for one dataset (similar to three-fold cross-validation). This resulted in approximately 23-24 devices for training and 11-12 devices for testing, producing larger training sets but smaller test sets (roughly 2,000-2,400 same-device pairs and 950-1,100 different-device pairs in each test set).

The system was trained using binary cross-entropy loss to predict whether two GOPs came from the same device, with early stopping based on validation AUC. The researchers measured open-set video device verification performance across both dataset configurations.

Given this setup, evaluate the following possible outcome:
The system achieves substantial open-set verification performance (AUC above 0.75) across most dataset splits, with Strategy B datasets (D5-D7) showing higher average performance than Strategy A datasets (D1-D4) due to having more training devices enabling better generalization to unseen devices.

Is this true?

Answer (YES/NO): YES